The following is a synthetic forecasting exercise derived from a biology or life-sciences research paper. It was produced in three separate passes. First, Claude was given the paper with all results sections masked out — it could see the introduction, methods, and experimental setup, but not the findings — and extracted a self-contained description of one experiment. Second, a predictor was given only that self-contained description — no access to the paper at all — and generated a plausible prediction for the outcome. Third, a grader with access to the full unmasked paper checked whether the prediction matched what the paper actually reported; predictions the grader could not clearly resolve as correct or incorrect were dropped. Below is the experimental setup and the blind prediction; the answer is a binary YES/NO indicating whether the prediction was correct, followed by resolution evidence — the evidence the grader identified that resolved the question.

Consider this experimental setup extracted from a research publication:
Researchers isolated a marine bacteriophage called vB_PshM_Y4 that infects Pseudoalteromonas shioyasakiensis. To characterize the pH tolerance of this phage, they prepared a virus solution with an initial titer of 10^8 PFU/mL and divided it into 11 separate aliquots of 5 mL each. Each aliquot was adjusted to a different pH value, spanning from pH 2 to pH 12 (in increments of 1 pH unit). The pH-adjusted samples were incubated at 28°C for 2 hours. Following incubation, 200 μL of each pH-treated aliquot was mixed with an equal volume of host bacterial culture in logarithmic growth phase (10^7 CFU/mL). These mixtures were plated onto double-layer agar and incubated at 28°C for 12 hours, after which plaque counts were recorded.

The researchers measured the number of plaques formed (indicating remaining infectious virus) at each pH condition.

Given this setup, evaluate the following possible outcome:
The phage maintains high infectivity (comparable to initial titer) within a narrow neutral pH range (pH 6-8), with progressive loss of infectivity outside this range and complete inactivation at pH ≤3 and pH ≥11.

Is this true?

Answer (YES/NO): NO